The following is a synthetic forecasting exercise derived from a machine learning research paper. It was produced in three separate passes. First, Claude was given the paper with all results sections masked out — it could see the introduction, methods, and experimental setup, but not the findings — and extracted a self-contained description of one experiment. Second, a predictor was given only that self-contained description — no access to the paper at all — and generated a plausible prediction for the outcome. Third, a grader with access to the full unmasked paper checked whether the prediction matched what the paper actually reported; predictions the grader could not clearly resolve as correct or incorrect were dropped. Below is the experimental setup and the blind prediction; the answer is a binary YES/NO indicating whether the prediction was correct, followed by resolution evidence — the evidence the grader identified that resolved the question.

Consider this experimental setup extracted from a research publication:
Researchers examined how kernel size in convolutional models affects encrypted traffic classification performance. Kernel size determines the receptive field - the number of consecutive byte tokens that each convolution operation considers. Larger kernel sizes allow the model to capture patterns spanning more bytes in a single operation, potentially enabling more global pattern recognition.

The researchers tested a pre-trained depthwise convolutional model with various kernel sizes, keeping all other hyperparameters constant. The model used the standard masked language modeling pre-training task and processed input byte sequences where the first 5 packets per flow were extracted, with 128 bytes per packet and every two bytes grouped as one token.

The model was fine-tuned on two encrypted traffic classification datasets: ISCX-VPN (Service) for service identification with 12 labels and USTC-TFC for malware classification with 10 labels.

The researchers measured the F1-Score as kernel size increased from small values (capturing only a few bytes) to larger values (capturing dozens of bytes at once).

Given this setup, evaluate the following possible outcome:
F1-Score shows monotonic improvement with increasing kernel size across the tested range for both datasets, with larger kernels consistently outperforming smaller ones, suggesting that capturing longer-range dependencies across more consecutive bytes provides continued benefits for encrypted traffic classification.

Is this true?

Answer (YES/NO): NO